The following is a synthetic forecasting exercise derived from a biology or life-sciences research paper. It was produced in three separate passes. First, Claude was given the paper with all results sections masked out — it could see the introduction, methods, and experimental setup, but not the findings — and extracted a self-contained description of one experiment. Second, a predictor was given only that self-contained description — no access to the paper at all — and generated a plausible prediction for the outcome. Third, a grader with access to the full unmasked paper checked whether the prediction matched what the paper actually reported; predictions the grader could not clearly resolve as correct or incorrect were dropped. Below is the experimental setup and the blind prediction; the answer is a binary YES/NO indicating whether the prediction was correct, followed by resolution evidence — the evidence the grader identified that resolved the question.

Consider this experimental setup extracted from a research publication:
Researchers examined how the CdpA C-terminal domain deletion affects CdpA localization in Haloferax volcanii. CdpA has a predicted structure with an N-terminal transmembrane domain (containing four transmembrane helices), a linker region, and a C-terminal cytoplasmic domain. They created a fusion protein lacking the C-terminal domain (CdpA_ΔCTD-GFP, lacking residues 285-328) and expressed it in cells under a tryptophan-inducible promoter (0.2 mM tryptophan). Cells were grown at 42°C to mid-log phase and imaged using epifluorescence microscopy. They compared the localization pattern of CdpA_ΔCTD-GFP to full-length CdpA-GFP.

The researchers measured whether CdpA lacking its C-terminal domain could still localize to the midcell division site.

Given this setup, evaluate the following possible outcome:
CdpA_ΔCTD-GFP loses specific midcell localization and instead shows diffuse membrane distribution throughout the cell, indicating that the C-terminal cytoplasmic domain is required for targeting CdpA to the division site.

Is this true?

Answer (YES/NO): NO